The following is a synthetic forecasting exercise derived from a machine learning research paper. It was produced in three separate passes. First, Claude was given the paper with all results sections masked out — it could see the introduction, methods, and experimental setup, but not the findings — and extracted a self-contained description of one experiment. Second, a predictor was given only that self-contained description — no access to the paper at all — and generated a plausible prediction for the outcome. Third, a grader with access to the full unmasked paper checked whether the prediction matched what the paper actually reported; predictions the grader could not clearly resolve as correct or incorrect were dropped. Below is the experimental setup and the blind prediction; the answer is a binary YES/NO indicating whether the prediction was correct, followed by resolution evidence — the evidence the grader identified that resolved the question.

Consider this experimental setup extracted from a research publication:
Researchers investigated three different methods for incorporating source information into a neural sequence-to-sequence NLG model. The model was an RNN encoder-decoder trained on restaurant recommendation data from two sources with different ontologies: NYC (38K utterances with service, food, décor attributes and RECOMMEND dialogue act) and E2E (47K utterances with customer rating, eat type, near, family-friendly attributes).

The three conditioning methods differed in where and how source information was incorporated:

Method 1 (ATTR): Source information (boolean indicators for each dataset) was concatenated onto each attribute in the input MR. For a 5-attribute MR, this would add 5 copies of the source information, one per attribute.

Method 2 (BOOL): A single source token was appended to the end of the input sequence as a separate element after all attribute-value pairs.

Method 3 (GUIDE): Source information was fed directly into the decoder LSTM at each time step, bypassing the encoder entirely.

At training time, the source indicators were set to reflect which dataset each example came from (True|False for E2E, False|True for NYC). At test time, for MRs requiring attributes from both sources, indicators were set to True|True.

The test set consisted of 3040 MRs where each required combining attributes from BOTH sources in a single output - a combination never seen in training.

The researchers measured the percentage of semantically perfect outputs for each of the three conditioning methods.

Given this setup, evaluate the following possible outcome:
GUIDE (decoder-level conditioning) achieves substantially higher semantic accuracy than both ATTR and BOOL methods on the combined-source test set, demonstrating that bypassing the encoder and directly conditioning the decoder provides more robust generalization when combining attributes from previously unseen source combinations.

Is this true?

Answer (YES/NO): NO